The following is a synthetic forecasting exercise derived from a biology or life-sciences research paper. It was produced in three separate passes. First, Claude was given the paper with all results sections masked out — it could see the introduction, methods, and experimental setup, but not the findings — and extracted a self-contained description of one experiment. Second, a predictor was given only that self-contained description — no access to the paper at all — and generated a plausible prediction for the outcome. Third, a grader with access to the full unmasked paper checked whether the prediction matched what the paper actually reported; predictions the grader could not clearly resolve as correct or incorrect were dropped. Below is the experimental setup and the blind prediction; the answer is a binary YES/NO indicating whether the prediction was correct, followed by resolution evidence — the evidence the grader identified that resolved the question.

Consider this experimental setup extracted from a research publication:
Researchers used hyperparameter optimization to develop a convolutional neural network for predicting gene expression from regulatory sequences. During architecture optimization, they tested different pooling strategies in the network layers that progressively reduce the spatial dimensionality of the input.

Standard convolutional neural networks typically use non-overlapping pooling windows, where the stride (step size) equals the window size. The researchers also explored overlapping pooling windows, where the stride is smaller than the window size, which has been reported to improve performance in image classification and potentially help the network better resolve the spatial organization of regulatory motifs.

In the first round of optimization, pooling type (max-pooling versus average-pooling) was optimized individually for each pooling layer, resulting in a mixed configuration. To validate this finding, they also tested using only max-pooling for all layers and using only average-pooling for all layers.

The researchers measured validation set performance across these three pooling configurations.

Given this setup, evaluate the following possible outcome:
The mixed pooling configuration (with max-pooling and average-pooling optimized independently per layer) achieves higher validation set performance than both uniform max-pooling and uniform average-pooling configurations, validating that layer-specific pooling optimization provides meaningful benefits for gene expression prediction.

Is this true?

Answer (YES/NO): NO